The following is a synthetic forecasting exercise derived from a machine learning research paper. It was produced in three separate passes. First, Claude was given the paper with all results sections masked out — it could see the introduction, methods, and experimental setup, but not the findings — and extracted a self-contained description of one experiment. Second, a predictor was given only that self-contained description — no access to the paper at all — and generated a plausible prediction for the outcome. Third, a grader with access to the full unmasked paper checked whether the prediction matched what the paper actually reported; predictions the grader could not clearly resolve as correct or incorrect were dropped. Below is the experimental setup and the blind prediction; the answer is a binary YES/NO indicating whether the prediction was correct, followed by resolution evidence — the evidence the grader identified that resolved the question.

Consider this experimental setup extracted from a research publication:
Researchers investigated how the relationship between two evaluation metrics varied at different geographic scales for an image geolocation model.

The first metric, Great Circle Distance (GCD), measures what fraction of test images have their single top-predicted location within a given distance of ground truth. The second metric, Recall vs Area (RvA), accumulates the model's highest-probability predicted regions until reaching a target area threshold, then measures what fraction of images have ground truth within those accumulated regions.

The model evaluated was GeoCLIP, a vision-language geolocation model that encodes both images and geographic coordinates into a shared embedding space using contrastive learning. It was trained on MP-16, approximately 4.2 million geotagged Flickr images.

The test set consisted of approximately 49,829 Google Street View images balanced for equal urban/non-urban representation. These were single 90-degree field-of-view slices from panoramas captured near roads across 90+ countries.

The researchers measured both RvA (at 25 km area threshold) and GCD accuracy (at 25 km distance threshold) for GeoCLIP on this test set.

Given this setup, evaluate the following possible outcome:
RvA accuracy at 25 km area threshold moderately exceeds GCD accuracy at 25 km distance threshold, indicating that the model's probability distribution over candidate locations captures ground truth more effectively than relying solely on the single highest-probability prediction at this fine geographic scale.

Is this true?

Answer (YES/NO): NO